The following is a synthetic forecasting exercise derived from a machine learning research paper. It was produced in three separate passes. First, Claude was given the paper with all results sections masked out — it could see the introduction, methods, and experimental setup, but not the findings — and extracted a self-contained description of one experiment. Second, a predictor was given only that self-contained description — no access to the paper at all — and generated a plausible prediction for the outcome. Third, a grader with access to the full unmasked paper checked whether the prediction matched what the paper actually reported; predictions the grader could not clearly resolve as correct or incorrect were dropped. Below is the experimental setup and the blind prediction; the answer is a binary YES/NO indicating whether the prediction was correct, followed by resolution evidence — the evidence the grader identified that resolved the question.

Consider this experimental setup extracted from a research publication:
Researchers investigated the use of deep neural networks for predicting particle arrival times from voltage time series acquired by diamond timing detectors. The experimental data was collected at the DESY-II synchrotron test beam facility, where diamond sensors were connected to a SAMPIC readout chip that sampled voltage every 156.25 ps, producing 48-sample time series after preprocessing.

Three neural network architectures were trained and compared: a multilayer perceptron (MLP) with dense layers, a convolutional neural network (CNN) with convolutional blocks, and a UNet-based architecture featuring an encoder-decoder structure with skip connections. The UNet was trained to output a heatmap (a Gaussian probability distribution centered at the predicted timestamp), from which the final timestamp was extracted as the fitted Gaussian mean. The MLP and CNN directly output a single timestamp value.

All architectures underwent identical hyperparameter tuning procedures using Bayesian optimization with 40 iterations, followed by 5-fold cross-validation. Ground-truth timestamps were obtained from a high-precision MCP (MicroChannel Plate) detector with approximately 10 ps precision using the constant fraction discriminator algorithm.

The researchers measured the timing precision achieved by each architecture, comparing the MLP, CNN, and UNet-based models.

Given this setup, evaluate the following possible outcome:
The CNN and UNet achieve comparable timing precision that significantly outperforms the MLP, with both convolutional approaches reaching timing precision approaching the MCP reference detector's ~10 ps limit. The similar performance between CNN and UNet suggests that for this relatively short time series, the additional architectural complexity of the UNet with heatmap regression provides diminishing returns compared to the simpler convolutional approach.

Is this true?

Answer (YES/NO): NO